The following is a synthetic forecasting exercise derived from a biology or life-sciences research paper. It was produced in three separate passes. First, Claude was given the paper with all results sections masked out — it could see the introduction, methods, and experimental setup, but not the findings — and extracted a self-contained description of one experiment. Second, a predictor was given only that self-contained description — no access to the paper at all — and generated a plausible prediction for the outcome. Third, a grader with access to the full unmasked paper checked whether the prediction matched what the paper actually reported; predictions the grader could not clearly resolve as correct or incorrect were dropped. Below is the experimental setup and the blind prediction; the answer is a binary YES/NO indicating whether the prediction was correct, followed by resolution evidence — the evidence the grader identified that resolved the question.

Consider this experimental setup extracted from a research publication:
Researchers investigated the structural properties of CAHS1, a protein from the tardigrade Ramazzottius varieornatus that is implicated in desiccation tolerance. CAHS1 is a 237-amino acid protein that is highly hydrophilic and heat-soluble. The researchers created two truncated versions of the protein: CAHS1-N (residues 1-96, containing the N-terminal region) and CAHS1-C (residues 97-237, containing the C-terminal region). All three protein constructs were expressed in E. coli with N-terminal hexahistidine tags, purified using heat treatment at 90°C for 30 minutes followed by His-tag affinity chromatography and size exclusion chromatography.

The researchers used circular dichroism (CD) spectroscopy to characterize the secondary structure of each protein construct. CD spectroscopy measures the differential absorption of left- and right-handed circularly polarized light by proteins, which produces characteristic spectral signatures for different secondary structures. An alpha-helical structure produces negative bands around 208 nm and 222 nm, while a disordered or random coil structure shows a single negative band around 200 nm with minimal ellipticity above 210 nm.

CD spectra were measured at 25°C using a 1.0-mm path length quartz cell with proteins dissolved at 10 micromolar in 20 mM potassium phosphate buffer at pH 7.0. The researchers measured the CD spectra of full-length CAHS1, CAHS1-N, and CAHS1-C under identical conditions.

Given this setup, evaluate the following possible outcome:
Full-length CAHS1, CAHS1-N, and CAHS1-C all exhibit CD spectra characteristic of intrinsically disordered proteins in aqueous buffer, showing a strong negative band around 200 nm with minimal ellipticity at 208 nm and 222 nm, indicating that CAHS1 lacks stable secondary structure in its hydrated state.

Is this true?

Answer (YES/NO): NO